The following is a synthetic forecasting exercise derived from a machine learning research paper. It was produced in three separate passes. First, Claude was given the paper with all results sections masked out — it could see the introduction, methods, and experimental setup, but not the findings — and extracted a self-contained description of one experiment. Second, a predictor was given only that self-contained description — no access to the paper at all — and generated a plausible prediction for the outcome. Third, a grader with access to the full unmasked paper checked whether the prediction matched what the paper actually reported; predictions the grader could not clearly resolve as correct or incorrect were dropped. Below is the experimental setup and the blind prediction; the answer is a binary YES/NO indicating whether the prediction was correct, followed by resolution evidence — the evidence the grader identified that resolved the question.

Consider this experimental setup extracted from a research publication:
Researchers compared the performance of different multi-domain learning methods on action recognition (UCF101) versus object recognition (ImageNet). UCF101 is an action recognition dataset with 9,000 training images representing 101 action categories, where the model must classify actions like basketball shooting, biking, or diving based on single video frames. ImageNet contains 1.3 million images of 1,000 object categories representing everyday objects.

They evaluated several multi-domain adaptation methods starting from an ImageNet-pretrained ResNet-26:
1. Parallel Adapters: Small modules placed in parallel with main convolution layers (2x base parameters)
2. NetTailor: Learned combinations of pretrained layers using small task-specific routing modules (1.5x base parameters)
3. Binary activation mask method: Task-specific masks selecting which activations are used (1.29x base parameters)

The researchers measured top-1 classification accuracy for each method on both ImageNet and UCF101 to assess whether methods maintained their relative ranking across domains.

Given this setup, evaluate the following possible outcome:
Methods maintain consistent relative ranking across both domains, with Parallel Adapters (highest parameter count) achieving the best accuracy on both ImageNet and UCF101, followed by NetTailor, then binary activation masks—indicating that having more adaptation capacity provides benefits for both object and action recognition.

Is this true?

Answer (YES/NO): NO